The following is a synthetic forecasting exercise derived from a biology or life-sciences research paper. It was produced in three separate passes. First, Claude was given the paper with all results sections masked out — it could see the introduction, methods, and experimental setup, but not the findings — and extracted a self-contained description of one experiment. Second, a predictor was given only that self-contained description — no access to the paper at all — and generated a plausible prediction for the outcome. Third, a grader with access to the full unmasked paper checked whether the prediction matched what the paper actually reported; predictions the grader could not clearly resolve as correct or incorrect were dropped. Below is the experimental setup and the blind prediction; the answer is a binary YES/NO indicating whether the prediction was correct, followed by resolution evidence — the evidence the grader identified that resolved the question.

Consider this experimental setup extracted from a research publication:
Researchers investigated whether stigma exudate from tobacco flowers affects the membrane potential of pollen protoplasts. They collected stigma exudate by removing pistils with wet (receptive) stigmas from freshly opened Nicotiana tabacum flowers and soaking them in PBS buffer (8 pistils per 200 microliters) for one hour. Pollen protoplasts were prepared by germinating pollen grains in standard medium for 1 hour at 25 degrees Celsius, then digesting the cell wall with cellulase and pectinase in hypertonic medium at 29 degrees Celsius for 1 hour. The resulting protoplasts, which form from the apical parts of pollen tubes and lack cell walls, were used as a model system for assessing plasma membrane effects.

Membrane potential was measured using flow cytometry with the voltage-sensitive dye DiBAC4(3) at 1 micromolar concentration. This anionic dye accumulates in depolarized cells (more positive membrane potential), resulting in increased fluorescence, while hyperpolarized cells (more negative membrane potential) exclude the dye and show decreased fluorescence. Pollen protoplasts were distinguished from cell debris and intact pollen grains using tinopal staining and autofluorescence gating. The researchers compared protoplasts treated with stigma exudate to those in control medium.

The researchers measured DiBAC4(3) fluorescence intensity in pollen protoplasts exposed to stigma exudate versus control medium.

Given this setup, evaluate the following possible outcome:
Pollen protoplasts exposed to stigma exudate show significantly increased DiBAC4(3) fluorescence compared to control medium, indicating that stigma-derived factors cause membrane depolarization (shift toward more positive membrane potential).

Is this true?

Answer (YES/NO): NO